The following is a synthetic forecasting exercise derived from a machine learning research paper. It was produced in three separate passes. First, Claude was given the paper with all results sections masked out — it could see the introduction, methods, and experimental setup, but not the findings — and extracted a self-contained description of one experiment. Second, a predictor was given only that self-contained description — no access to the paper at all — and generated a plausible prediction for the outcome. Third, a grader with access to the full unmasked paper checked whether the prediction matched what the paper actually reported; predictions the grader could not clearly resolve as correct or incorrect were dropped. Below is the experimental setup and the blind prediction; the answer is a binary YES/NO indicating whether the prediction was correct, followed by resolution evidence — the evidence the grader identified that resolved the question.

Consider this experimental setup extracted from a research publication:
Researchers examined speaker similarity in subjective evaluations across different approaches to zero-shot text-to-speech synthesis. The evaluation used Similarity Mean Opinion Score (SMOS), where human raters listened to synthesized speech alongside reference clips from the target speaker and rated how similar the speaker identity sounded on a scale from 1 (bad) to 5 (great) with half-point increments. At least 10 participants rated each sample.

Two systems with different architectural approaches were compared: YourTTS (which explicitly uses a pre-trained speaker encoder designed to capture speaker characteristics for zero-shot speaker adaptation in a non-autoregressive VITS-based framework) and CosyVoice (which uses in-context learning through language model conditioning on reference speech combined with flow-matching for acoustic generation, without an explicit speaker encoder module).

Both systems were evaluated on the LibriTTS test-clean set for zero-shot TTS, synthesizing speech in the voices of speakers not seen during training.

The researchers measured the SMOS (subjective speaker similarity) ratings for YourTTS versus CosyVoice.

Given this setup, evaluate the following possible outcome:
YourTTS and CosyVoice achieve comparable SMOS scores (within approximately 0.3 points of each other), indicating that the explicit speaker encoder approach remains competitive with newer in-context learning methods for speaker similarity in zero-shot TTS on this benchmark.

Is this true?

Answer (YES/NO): NO